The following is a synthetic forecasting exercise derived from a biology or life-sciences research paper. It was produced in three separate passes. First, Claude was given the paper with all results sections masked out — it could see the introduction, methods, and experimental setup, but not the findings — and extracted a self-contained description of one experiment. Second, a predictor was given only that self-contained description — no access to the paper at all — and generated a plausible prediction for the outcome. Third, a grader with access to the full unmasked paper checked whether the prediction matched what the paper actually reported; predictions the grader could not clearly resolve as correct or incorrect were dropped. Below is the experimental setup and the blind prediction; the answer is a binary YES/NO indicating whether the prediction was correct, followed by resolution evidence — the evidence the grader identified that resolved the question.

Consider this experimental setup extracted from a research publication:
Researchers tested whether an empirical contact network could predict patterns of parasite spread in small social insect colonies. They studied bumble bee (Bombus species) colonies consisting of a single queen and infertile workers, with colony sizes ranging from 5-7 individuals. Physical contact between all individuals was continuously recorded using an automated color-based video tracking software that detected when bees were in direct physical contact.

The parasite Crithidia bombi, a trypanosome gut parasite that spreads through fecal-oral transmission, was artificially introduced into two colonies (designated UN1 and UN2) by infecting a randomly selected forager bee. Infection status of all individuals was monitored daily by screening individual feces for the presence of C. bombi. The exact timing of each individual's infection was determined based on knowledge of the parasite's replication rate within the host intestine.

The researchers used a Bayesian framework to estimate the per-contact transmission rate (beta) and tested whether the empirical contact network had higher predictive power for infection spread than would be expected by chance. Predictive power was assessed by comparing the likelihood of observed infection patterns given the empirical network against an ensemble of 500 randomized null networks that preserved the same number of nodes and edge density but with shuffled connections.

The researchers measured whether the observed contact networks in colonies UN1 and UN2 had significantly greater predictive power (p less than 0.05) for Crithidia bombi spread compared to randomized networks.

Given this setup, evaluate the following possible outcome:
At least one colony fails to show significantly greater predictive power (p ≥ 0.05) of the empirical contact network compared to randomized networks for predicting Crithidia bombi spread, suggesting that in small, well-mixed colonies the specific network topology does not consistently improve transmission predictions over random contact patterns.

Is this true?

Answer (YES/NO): NO